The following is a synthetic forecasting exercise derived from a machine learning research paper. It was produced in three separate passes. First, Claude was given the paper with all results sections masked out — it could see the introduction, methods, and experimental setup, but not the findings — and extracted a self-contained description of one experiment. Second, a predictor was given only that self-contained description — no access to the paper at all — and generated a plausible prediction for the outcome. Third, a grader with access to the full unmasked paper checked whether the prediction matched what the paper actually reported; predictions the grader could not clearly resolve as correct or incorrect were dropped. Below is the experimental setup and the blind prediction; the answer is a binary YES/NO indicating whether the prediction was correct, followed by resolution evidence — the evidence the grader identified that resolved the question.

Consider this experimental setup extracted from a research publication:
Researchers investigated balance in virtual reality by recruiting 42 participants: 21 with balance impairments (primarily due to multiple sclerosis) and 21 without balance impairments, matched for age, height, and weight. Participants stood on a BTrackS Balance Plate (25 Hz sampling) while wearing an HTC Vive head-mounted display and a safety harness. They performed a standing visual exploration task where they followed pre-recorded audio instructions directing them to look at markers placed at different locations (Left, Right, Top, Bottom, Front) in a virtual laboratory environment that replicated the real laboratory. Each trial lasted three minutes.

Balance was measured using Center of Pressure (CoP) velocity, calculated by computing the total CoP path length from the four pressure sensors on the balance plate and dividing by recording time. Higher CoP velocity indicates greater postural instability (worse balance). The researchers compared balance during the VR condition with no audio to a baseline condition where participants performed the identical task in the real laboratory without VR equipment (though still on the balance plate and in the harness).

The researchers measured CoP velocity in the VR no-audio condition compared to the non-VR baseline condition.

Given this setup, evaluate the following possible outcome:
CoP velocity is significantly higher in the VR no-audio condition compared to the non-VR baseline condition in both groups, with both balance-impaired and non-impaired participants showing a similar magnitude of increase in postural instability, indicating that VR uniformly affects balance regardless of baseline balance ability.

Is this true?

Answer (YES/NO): NO